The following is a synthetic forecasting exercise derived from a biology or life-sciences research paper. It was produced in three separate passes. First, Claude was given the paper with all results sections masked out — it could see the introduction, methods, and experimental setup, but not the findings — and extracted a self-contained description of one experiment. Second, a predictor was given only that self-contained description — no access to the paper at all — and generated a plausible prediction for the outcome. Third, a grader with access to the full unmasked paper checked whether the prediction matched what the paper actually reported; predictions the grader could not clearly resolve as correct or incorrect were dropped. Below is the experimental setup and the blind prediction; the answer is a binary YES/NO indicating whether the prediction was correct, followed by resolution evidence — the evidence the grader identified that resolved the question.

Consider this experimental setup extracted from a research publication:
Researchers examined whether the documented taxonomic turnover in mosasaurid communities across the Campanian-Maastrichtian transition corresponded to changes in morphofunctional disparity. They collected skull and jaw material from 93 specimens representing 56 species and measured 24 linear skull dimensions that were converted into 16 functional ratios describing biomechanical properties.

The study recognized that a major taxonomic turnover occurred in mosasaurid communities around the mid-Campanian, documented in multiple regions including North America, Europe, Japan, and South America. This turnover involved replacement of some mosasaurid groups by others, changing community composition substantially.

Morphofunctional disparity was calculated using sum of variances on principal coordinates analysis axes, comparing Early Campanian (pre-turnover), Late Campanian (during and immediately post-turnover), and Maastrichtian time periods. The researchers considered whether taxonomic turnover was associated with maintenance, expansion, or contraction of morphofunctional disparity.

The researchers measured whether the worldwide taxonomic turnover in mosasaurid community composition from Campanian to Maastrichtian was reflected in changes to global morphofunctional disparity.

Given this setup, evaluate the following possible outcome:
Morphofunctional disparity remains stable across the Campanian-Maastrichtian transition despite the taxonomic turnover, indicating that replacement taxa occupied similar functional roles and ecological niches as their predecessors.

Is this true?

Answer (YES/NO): NO